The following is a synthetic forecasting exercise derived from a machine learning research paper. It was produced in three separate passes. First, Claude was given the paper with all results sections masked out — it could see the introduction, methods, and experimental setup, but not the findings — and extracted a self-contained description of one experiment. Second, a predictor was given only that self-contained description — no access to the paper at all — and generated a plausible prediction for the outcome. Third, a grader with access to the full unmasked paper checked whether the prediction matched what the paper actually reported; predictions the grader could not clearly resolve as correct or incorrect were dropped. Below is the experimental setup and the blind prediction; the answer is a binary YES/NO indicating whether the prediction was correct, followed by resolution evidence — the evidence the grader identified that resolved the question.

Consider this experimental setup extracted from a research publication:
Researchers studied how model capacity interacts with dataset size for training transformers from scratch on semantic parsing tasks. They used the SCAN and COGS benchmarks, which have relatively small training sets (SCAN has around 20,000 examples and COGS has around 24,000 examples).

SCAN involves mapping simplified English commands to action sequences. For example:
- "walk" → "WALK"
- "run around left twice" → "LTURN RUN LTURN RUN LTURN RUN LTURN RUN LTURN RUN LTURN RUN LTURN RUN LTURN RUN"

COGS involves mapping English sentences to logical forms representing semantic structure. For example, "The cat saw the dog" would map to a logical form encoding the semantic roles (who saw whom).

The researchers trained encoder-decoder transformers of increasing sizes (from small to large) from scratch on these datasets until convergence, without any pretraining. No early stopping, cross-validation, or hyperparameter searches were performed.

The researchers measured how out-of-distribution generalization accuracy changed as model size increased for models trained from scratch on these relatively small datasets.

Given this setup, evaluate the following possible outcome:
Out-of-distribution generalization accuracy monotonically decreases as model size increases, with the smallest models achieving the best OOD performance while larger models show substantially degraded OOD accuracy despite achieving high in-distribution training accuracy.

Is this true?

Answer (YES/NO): YES